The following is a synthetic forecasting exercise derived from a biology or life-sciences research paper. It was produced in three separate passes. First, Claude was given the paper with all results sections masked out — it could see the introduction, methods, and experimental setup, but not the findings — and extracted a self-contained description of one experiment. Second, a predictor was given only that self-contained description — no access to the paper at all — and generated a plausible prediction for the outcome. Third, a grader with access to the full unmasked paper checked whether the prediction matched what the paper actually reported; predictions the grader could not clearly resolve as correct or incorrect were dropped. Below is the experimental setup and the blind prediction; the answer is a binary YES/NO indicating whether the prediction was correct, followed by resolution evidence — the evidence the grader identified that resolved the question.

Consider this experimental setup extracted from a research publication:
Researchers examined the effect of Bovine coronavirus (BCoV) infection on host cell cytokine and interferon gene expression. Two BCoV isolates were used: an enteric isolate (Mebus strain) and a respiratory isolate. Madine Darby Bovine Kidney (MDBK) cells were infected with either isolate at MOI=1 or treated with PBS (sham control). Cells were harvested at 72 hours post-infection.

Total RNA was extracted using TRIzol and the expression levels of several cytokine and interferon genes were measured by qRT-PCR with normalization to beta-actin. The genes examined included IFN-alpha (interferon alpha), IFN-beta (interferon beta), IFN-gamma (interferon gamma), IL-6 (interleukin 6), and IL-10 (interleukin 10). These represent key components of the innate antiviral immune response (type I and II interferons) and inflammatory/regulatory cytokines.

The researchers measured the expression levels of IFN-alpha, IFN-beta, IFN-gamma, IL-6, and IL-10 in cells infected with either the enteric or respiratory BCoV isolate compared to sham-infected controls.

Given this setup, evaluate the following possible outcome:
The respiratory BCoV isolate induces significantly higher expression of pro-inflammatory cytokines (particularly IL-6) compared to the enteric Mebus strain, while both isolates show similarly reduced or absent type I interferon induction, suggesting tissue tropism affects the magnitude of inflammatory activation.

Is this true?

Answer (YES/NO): NO